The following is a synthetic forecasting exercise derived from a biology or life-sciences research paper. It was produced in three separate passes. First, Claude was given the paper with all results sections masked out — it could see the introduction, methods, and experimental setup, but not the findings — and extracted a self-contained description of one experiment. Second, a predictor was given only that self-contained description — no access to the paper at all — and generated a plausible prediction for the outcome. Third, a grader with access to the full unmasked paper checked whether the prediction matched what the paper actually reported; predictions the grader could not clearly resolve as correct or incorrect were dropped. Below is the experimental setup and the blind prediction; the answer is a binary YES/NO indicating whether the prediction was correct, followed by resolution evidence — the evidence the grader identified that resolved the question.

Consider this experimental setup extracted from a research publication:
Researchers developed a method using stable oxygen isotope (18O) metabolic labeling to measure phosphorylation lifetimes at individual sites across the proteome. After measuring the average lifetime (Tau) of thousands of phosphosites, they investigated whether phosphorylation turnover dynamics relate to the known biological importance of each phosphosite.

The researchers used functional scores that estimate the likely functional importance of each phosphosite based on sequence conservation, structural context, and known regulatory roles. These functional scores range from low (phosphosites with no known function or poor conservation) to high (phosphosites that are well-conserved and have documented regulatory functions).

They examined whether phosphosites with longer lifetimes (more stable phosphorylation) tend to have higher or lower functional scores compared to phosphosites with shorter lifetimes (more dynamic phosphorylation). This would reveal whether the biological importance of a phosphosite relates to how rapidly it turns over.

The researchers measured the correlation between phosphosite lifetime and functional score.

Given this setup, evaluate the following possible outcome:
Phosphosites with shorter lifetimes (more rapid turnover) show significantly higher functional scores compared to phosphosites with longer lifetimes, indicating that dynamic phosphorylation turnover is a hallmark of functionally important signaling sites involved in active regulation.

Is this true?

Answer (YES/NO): NO